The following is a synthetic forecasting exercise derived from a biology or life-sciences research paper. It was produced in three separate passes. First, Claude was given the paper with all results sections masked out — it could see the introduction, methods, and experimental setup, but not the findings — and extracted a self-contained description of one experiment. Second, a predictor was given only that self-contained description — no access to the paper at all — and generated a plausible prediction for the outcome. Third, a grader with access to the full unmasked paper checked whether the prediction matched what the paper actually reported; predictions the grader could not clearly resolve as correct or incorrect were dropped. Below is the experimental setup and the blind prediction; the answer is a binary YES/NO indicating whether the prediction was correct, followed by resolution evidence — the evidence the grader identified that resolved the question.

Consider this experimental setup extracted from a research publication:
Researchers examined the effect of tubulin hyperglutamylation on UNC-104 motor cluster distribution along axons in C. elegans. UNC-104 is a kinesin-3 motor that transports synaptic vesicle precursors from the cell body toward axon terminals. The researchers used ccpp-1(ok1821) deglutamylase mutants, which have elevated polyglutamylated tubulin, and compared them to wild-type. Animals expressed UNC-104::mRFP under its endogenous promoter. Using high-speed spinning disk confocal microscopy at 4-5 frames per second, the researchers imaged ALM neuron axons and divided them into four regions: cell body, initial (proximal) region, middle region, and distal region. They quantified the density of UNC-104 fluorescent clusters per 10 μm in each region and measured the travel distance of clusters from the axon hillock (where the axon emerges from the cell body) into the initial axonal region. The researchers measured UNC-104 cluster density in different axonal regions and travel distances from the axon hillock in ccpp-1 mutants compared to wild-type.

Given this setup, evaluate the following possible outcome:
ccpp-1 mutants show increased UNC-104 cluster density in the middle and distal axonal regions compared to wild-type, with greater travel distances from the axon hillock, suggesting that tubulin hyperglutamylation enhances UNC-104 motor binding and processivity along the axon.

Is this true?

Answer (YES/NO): NO